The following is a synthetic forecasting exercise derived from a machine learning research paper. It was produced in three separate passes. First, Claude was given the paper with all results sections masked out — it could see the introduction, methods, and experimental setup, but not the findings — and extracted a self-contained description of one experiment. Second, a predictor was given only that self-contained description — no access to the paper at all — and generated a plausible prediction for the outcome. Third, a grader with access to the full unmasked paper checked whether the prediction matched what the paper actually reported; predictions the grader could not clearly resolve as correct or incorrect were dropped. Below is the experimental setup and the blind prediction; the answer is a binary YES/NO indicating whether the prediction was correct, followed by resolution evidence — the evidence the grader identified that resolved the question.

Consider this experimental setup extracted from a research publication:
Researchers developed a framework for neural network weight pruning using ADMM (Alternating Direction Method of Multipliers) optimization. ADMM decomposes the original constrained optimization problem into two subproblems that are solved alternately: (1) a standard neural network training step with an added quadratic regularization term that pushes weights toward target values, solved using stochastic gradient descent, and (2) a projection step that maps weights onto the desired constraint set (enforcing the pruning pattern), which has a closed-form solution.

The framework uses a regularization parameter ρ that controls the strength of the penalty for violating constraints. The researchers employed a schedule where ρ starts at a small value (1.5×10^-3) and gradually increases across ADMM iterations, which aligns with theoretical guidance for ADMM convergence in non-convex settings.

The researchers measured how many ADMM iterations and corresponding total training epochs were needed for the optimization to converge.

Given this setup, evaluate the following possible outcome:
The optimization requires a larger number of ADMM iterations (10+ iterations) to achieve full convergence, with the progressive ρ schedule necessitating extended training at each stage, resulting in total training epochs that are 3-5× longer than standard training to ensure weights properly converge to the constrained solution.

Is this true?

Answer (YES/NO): NO